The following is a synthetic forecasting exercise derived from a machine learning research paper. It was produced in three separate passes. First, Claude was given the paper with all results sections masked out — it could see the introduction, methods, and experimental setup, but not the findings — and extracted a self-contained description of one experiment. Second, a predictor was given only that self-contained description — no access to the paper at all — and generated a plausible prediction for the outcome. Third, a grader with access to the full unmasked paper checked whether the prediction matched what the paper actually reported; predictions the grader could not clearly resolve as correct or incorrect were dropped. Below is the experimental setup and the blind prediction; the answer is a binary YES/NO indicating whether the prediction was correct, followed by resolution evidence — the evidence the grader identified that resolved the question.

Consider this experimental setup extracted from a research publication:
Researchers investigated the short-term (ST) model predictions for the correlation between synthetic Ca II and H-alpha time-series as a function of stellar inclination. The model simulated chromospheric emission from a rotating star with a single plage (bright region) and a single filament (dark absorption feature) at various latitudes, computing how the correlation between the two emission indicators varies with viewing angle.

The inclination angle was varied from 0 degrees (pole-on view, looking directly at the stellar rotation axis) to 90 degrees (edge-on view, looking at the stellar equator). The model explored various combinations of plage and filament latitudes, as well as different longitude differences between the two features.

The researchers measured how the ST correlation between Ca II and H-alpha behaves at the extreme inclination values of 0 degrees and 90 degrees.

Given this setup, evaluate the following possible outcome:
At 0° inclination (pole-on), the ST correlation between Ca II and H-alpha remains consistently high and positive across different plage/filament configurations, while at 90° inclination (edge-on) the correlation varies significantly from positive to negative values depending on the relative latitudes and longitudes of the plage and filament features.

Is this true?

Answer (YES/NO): NO